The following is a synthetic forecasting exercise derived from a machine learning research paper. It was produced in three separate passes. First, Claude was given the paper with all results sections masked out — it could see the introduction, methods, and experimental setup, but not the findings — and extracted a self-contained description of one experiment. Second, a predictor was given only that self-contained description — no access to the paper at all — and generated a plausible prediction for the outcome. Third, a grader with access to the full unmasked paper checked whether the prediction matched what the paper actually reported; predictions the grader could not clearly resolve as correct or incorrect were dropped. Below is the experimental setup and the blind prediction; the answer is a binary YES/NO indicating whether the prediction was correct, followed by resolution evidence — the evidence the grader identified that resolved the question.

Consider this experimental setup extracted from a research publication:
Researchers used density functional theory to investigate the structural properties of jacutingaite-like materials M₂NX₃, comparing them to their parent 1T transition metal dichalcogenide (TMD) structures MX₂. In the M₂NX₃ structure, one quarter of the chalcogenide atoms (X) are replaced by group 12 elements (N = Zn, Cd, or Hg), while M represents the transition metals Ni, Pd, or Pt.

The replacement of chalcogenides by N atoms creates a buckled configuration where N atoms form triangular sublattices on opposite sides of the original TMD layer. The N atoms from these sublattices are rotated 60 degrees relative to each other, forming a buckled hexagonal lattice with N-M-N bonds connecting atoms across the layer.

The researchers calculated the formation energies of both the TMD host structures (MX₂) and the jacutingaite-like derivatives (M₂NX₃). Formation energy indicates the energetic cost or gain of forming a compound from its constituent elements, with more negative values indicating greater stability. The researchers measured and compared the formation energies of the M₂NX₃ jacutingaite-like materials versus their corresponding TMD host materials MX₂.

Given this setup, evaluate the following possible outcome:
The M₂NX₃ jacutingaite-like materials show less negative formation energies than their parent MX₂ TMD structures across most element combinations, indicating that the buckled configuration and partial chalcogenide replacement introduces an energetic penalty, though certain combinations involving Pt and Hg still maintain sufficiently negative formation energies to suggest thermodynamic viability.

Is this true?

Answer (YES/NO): NO